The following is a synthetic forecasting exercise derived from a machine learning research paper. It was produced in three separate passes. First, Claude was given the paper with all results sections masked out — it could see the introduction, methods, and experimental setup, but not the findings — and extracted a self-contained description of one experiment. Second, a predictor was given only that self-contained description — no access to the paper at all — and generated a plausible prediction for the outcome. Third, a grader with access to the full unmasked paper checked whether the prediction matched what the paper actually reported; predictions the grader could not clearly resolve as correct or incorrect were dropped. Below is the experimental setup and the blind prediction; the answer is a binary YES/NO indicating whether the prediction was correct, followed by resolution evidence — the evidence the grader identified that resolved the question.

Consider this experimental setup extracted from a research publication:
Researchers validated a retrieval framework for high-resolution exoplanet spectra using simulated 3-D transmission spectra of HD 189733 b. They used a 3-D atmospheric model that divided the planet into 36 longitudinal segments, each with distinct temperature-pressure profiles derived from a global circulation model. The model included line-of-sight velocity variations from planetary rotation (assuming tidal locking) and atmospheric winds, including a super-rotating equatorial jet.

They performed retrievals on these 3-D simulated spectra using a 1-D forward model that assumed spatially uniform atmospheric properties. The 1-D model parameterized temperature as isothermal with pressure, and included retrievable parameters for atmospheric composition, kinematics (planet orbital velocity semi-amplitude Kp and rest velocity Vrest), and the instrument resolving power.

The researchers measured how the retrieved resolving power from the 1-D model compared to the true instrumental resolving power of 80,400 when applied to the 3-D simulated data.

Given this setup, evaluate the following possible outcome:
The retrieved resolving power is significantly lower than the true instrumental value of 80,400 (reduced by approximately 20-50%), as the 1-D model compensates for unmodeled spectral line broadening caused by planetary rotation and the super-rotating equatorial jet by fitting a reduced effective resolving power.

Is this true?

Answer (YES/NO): YES